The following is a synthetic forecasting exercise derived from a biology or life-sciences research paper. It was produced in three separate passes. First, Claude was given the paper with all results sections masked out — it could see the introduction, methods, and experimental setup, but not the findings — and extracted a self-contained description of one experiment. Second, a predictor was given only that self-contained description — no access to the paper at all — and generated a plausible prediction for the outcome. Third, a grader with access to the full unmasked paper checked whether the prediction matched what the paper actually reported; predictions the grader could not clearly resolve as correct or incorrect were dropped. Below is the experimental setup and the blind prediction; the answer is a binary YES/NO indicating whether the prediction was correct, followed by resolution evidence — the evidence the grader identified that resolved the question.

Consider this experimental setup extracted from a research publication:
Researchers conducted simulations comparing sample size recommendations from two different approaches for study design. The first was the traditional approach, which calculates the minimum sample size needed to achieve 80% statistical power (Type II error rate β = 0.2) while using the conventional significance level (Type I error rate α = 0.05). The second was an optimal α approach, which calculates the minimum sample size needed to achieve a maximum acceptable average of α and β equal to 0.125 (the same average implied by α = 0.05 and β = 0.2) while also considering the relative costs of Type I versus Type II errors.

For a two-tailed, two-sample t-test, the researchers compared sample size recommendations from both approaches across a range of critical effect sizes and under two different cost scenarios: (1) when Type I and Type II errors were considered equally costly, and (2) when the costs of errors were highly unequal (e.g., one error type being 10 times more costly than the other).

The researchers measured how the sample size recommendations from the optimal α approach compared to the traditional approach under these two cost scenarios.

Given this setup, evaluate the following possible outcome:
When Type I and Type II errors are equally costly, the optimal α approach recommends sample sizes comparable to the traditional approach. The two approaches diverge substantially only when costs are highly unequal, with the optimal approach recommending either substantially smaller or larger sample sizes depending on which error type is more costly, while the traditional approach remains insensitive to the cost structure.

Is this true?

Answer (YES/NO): NO